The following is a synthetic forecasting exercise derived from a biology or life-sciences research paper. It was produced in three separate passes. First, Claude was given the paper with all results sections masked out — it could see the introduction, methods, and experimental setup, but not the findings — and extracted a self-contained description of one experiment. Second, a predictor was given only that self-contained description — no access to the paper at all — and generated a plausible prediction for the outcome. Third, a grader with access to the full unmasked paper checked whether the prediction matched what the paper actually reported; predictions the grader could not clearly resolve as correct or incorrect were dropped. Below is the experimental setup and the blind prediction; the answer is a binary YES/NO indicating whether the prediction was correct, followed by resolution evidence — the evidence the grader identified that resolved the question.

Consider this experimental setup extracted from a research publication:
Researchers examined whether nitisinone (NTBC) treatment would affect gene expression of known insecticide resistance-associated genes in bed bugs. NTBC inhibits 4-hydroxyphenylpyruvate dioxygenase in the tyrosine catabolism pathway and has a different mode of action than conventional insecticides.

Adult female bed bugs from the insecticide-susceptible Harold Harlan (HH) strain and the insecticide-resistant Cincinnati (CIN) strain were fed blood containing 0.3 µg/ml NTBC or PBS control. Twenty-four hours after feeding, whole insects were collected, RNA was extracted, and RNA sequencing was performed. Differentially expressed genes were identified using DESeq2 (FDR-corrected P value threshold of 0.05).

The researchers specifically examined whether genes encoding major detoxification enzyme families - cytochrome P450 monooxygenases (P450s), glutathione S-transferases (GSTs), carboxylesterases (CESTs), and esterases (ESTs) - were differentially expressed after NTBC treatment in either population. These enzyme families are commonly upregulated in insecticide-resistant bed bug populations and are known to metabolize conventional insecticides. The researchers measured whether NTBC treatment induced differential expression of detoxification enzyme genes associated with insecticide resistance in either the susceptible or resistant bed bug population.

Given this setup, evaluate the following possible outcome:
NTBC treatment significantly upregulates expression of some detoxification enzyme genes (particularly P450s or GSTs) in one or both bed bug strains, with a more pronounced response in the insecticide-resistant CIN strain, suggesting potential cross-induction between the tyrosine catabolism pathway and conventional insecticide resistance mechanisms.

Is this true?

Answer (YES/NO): YES